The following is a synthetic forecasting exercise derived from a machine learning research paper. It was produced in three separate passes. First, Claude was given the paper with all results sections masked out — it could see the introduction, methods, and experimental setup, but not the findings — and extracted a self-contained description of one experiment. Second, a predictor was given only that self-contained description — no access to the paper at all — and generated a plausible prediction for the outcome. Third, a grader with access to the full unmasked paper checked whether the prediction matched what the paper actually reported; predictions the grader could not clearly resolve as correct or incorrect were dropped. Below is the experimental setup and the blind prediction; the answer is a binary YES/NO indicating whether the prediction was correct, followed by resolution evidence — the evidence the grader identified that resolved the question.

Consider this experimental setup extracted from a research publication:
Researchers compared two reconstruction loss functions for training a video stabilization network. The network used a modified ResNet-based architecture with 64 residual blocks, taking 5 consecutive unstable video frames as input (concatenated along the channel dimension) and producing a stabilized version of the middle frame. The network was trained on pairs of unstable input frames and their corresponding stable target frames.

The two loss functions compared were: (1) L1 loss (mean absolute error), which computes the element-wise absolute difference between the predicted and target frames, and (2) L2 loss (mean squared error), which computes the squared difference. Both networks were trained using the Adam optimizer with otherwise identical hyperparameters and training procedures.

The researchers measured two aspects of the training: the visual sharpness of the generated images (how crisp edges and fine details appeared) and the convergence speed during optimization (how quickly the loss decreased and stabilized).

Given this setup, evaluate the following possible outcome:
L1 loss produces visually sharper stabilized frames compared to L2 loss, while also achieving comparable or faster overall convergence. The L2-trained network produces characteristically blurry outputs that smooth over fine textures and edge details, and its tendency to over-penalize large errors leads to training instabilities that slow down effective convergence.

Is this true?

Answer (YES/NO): NO